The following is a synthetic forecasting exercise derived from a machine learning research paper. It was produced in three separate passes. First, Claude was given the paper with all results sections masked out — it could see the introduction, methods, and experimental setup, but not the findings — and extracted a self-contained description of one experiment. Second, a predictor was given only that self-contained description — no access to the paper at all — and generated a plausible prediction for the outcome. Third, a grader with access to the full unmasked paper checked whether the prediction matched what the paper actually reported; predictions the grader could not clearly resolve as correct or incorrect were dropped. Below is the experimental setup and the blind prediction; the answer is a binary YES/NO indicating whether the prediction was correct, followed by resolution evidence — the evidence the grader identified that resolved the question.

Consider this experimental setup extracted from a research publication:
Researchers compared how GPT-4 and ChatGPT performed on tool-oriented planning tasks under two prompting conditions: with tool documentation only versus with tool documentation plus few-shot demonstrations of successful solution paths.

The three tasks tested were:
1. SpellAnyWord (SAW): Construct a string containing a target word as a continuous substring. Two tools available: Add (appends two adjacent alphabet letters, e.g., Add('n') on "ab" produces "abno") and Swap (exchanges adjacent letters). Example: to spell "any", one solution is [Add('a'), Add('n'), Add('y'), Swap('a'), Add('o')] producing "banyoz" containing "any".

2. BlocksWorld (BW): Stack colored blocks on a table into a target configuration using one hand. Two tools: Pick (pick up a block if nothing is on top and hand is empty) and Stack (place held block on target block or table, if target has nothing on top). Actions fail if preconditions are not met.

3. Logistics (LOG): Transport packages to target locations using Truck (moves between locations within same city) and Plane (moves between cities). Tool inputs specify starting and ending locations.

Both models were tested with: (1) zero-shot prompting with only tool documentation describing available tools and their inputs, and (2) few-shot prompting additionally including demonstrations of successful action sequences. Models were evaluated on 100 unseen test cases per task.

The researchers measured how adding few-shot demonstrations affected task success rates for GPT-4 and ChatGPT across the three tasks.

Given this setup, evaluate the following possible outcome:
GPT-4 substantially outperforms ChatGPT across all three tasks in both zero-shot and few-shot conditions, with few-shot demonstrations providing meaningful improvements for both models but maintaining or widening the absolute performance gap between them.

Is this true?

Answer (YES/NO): NO